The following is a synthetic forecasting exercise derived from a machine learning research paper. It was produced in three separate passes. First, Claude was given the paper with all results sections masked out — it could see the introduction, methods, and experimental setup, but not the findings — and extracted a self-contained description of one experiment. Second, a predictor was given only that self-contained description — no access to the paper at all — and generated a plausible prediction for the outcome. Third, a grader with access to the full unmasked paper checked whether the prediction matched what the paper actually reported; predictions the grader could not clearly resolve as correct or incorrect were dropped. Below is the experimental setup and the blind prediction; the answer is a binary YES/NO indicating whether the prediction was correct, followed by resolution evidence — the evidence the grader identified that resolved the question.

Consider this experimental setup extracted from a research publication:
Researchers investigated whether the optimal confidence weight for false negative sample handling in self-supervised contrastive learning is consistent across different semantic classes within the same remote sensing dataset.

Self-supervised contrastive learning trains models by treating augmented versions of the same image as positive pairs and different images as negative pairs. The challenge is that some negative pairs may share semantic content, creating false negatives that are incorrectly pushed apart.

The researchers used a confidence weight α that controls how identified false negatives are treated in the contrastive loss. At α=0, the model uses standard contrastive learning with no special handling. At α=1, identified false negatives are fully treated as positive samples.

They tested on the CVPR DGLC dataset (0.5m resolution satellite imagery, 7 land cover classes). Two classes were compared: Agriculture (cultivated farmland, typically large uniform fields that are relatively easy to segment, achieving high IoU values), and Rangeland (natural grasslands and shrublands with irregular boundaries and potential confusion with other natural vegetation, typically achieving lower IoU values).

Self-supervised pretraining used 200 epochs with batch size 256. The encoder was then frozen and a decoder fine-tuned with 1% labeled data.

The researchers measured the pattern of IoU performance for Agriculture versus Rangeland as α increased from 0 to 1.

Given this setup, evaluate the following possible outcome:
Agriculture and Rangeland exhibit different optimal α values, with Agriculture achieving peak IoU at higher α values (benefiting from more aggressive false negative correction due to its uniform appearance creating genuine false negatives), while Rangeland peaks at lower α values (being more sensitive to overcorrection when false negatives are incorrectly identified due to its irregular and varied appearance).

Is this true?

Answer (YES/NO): YES